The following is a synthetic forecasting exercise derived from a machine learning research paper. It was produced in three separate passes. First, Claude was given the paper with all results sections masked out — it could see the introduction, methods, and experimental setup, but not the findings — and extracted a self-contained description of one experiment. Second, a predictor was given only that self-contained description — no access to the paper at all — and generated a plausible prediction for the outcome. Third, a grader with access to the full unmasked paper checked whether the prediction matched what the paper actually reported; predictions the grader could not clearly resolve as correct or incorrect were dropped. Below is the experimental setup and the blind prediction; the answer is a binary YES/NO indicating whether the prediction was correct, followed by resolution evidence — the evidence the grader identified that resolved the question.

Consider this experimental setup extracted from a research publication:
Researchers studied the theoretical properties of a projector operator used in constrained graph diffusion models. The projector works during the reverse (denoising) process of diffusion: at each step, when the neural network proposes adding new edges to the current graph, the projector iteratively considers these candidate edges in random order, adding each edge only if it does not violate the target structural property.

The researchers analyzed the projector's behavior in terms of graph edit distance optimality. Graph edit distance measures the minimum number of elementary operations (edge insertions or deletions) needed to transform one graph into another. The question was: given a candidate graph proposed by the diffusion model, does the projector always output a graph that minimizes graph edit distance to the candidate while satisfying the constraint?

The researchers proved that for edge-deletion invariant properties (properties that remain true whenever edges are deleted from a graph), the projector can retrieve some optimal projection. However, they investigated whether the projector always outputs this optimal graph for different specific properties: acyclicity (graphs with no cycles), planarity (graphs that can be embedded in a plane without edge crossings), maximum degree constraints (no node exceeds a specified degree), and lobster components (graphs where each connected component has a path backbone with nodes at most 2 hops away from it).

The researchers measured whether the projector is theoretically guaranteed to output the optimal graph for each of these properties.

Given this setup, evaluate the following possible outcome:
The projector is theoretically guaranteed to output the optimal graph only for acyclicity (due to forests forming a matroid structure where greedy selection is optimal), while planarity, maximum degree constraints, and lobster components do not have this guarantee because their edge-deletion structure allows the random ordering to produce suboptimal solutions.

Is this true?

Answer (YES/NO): YES